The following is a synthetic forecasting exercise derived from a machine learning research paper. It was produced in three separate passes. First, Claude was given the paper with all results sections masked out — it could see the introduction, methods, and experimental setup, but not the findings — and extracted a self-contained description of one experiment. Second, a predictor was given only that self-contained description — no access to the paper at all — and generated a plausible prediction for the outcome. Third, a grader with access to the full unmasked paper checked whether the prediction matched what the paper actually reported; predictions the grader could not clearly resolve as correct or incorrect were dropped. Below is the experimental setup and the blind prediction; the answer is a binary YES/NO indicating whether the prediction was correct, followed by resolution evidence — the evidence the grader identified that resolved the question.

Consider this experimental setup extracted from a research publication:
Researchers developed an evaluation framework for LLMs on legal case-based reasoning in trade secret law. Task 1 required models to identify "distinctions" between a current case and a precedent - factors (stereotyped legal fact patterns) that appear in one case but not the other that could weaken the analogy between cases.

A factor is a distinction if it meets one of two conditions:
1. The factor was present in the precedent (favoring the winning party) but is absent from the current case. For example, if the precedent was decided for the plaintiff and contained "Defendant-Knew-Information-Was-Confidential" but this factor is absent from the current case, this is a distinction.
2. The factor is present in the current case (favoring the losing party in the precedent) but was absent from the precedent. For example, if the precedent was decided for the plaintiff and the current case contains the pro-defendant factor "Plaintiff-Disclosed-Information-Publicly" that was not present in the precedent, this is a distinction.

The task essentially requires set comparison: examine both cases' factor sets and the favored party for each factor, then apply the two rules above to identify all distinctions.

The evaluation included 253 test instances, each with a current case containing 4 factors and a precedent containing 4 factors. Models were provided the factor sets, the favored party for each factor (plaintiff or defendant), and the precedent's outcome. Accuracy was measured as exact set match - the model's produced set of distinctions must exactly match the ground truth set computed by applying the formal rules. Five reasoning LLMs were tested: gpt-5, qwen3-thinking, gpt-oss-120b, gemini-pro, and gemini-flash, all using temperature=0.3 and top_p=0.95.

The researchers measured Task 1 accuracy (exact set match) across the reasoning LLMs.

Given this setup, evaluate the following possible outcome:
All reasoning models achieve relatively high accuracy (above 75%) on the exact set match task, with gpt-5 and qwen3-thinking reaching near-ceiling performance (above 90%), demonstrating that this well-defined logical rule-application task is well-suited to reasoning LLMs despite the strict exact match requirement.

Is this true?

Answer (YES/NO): NO